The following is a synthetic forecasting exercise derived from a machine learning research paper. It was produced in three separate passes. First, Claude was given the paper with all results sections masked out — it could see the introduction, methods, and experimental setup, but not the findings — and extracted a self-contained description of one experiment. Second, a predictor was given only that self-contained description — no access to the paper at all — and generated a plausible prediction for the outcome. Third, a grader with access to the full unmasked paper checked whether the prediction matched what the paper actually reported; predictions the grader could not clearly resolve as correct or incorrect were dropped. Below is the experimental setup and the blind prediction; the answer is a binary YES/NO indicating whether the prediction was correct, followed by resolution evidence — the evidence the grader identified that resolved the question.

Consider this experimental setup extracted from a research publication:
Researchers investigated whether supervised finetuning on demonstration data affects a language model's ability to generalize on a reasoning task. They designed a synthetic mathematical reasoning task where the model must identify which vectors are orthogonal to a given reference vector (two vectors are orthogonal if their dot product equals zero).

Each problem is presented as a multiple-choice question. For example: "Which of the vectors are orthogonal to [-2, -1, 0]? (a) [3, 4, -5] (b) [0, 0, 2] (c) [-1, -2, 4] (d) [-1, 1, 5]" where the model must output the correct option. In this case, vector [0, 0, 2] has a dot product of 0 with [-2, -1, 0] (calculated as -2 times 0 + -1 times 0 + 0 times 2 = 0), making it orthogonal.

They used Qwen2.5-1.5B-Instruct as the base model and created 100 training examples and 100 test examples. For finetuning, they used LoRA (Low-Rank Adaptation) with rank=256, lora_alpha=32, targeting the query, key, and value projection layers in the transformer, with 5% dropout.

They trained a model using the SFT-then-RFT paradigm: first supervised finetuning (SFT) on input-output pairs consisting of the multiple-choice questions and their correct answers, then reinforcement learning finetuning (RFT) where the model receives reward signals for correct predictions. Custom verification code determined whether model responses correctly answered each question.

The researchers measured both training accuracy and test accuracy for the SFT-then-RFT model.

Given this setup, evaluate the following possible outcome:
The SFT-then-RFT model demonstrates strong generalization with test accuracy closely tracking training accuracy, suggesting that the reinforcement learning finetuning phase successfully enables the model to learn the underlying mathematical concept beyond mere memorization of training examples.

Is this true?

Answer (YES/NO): NO